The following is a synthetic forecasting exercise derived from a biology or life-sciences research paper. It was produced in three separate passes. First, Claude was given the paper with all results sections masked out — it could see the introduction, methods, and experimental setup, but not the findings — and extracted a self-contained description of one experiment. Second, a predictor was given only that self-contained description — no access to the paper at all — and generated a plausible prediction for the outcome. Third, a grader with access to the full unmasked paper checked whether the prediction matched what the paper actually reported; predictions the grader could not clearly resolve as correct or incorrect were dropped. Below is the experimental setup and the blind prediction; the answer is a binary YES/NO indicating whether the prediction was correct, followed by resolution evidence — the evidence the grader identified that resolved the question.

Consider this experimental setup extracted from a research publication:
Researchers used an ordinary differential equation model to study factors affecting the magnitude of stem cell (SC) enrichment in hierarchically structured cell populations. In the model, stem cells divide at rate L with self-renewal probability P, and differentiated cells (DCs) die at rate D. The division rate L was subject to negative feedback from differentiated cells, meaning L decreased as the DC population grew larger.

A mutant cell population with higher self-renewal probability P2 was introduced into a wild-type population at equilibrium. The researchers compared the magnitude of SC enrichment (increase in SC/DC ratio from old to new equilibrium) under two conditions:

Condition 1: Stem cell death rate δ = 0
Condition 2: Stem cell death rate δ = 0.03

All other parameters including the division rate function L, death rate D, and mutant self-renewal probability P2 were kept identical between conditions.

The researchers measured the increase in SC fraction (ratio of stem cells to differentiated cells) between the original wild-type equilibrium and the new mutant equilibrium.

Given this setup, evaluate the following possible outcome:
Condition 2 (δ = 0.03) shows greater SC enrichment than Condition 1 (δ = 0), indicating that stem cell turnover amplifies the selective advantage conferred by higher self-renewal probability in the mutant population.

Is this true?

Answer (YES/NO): NO